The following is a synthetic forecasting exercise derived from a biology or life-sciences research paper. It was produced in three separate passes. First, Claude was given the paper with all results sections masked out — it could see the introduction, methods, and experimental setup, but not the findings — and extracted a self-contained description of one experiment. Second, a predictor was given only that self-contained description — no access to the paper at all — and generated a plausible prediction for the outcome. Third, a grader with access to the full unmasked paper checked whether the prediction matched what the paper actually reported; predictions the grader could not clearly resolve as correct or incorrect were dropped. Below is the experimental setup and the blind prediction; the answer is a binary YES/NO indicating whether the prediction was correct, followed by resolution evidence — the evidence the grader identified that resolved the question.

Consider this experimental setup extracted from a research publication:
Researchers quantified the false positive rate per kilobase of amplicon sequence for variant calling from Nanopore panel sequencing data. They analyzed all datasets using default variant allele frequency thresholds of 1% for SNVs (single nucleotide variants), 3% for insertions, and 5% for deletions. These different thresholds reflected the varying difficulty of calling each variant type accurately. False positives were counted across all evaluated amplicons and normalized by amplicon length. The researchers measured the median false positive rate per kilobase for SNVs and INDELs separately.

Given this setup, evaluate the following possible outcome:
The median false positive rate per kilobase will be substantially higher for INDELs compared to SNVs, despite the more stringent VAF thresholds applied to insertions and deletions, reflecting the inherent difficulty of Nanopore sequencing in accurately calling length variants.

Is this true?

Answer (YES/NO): NO